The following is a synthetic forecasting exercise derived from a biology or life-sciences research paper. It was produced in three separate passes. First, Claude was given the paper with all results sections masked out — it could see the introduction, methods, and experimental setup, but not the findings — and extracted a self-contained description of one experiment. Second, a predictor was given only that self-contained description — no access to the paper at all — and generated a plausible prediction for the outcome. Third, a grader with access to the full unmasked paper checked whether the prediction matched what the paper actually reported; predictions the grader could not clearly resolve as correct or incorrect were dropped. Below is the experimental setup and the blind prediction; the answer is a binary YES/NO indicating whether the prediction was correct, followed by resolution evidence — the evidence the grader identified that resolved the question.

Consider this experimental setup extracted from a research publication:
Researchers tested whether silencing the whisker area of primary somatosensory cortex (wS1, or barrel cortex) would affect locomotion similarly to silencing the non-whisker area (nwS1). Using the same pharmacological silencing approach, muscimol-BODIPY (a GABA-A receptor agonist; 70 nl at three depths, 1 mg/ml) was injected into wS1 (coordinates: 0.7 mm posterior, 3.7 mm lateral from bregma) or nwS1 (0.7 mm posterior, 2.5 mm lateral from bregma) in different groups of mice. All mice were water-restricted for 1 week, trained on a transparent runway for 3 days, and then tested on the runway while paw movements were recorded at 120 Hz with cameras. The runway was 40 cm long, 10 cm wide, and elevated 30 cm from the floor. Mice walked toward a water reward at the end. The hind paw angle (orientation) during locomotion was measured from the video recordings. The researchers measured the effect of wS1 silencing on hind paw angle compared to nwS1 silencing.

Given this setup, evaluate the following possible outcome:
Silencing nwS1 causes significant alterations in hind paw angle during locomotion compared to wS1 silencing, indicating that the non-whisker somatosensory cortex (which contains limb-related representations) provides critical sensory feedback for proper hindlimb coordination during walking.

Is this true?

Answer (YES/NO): YES